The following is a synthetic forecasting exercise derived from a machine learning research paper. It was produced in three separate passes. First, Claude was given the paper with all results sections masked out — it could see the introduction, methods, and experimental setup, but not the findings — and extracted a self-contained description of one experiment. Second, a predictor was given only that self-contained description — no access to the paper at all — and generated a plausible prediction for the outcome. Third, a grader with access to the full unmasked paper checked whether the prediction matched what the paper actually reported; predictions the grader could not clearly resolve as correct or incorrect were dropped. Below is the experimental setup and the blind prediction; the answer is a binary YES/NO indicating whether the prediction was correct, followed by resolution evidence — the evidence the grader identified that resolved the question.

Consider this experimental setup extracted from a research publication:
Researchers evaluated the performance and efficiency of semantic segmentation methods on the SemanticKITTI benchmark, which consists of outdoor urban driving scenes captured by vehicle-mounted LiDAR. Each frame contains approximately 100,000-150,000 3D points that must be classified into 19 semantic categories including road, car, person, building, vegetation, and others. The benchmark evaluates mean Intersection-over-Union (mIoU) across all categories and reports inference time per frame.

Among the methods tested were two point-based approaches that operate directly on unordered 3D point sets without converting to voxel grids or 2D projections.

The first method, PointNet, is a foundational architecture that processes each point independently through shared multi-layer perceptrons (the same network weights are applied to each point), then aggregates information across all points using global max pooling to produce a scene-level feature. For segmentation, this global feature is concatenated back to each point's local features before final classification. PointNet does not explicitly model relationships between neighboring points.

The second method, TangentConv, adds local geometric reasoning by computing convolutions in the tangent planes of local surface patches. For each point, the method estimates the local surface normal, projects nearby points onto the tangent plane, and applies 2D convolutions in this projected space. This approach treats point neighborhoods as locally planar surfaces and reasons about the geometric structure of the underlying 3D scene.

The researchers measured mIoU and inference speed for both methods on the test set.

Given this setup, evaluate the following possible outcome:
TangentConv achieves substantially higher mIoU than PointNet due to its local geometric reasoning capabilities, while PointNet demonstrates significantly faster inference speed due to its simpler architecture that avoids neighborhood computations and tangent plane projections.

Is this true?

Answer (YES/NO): YES